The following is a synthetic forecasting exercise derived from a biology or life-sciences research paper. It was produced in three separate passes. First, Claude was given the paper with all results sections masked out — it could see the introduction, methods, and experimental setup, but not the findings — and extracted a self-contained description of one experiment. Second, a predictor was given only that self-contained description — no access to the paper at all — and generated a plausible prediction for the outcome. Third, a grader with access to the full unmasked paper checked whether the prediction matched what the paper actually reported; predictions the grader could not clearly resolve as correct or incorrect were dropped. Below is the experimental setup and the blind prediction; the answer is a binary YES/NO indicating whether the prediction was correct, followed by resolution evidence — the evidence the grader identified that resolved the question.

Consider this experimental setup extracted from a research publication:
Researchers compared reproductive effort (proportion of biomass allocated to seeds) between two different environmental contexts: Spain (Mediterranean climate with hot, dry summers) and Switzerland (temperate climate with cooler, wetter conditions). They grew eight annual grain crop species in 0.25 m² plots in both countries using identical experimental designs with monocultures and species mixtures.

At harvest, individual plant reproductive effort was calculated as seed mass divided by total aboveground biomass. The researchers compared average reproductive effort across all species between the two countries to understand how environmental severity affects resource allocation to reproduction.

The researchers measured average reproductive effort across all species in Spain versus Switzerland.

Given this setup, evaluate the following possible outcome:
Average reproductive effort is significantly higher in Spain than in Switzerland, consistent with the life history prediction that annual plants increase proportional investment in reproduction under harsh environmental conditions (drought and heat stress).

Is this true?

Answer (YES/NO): YES